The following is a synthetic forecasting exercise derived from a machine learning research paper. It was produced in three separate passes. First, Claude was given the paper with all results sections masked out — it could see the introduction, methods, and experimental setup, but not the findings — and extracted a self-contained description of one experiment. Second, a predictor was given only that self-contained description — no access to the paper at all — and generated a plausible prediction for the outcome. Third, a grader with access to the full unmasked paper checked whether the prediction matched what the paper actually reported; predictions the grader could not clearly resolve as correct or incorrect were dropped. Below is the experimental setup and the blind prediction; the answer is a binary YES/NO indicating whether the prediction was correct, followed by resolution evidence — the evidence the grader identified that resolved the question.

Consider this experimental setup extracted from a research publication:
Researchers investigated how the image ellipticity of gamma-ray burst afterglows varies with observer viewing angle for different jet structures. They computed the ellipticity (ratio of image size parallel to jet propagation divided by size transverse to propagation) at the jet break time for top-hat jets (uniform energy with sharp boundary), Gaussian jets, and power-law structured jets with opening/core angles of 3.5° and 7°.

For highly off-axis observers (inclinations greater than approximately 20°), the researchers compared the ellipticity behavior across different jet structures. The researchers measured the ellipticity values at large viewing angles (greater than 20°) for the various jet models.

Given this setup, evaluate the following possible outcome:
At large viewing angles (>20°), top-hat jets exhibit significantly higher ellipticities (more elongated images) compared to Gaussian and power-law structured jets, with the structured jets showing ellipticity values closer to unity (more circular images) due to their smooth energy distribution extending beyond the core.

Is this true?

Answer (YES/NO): NO